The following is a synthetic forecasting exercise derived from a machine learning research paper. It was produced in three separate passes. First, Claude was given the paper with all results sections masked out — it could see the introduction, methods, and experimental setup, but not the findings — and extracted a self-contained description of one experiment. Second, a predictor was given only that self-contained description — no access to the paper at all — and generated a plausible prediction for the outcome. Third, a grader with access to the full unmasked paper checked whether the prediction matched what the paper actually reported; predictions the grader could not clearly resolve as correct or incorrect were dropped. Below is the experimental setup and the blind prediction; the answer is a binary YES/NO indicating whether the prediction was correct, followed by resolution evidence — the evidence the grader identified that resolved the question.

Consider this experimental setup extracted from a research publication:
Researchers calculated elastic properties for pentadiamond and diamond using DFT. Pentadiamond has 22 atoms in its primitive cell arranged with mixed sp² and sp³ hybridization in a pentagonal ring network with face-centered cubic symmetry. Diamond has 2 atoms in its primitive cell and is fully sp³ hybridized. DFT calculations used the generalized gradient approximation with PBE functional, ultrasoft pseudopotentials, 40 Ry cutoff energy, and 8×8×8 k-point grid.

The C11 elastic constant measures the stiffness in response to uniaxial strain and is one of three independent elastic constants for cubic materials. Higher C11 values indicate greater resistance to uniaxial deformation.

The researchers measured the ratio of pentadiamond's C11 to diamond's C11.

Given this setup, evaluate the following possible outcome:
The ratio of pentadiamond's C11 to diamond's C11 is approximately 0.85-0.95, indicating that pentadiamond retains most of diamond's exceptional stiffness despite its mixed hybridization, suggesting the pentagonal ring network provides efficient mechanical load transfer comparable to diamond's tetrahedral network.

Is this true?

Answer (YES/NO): NO